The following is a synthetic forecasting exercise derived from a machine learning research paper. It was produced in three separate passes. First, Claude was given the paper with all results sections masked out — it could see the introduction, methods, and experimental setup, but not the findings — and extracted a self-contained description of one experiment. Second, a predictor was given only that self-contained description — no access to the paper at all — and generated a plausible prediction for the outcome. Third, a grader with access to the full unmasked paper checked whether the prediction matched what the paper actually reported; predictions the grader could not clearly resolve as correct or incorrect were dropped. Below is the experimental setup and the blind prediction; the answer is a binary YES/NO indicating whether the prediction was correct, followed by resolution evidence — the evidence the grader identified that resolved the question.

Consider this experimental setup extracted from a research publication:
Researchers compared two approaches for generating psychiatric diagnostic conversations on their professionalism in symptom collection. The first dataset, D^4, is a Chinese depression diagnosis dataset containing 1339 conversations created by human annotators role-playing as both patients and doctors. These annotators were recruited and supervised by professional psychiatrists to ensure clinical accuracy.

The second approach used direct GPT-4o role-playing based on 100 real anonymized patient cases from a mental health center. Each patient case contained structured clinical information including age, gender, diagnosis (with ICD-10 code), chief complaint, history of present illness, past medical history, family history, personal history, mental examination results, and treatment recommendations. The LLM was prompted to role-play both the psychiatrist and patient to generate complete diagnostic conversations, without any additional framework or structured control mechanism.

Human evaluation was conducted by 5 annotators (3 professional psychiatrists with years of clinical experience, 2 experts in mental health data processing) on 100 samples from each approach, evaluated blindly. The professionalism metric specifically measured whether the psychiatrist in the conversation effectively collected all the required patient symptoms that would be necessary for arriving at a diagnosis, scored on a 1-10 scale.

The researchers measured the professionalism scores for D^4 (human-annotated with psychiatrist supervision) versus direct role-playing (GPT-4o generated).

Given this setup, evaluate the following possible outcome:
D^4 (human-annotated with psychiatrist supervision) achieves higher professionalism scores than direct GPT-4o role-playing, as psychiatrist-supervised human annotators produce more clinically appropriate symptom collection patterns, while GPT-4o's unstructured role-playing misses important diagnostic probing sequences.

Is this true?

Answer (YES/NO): NO